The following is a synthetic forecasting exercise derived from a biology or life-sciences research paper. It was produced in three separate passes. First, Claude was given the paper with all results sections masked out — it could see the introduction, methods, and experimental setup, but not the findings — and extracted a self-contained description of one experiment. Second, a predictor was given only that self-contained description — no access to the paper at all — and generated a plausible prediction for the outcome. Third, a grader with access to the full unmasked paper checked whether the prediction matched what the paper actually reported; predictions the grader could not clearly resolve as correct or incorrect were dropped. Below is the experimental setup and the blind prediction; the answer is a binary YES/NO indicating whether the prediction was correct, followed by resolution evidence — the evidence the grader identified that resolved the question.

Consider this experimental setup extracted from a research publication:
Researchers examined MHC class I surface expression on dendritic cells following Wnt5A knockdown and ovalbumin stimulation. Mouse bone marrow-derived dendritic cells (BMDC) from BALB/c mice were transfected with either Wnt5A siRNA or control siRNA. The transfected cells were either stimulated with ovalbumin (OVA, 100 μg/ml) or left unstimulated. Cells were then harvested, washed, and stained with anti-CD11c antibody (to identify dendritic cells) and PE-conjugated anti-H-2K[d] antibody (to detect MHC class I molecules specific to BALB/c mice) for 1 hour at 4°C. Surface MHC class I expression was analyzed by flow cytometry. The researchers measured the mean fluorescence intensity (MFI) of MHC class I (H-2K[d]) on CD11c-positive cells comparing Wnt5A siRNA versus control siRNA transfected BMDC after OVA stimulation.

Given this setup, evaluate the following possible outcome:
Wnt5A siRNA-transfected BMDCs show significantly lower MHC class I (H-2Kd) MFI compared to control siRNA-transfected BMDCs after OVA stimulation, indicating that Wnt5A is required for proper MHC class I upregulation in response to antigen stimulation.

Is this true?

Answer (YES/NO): YES